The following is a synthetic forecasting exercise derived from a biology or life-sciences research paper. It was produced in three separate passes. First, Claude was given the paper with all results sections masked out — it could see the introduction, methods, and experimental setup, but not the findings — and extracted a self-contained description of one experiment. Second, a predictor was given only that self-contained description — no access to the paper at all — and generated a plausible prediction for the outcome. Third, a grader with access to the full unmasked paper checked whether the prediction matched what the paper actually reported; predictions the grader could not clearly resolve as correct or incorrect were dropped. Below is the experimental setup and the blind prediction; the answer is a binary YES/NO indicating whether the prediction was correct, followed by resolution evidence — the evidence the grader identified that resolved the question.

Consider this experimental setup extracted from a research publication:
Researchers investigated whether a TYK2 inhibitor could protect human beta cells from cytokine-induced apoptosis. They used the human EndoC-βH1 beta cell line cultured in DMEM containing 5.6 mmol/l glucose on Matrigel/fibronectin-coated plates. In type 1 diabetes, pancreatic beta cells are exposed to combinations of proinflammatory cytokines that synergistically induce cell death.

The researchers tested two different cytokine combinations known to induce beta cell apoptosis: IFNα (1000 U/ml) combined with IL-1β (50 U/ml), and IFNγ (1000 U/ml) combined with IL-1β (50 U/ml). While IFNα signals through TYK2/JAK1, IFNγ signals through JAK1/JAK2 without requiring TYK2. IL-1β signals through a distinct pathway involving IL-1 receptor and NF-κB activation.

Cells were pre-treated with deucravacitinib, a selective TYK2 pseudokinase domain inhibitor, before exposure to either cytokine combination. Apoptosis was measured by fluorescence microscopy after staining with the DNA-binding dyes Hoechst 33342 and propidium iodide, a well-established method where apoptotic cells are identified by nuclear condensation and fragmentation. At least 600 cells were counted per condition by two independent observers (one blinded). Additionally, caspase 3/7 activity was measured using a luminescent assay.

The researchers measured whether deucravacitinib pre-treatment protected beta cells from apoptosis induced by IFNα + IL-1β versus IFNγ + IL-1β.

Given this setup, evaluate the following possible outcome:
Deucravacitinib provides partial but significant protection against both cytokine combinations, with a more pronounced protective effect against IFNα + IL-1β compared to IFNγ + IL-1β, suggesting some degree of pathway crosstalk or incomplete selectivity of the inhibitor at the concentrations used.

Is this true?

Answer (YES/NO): NO